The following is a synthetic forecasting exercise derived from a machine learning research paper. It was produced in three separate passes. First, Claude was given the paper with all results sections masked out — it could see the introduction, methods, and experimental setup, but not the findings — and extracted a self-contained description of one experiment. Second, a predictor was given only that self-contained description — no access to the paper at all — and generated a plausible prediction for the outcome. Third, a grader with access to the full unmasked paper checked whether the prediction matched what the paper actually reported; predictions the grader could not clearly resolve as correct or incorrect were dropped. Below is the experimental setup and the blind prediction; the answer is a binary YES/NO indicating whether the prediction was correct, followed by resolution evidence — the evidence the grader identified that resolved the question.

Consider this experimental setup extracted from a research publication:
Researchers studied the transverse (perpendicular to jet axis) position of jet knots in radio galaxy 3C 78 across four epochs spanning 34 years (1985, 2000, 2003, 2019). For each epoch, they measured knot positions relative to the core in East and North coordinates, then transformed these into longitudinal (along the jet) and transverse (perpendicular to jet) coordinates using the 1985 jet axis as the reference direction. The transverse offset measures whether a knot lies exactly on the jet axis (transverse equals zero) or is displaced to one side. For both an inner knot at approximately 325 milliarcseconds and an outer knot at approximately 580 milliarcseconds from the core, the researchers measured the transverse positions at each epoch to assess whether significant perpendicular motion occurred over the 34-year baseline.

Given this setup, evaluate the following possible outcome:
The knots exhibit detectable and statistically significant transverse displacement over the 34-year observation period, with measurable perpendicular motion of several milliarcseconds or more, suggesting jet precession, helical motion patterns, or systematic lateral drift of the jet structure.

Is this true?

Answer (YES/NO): NO